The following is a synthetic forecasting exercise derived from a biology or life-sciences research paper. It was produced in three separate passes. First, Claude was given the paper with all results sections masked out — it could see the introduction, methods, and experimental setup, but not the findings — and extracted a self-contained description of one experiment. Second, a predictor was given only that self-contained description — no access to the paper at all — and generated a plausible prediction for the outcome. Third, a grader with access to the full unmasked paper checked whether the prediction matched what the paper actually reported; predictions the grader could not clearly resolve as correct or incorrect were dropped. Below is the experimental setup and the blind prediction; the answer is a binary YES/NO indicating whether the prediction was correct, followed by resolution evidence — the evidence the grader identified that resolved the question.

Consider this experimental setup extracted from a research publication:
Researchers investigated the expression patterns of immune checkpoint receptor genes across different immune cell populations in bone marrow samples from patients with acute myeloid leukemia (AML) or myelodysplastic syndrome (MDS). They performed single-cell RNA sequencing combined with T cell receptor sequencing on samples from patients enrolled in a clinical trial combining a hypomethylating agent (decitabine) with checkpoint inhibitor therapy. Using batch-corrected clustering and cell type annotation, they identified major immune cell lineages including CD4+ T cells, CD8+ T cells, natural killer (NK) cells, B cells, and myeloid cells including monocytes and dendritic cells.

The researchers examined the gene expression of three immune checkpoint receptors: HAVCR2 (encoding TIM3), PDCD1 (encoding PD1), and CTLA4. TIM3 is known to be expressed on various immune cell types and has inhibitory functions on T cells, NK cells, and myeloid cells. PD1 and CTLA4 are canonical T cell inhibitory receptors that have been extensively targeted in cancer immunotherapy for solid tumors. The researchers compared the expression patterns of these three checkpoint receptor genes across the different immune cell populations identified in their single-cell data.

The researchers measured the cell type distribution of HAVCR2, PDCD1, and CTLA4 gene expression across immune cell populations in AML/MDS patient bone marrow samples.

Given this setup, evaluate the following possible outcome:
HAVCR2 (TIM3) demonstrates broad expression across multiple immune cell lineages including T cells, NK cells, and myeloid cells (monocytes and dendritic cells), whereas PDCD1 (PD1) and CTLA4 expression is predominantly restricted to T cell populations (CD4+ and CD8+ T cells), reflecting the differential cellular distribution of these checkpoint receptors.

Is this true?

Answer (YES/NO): YES